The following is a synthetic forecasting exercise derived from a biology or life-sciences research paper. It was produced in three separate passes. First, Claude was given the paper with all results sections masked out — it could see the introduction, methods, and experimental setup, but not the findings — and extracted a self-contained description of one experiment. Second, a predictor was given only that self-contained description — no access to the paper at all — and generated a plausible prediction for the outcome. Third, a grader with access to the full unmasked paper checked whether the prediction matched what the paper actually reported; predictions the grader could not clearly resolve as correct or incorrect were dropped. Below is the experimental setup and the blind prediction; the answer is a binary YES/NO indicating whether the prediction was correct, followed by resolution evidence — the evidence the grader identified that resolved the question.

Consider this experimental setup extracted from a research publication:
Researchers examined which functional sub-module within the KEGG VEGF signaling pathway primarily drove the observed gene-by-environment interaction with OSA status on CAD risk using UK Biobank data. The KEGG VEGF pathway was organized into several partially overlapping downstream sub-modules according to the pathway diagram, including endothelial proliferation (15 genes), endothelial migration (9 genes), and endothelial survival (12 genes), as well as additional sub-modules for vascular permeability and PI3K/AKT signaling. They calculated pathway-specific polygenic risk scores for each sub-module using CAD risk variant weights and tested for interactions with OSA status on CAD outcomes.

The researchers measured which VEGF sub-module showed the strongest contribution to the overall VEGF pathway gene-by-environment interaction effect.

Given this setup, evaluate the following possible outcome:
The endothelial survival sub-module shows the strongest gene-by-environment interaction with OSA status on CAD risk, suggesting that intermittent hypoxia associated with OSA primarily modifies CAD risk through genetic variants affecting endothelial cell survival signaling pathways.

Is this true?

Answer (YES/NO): NO